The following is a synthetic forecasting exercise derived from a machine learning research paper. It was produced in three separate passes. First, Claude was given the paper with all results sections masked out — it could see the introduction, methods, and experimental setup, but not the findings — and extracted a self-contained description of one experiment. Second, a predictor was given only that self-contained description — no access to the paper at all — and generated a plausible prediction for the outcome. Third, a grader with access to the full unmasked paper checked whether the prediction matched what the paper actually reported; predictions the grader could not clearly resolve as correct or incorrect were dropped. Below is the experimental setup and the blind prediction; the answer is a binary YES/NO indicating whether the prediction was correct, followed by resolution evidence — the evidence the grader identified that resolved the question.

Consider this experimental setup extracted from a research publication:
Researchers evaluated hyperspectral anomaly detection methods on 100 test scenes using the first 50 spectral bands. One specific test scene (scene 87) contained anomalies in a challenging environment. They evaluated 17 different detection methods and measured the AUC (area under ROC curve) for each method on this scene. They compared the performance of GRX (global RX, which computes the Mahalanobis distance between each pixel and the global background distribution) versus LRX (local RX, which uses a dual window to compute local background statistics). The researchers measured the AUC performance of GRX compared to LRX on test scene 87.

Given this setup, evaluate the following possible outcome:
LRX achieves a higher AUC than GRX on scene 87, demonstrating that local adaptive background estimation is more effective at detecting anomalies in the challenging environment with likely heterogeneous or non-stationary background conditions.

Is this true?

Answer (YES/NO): YES